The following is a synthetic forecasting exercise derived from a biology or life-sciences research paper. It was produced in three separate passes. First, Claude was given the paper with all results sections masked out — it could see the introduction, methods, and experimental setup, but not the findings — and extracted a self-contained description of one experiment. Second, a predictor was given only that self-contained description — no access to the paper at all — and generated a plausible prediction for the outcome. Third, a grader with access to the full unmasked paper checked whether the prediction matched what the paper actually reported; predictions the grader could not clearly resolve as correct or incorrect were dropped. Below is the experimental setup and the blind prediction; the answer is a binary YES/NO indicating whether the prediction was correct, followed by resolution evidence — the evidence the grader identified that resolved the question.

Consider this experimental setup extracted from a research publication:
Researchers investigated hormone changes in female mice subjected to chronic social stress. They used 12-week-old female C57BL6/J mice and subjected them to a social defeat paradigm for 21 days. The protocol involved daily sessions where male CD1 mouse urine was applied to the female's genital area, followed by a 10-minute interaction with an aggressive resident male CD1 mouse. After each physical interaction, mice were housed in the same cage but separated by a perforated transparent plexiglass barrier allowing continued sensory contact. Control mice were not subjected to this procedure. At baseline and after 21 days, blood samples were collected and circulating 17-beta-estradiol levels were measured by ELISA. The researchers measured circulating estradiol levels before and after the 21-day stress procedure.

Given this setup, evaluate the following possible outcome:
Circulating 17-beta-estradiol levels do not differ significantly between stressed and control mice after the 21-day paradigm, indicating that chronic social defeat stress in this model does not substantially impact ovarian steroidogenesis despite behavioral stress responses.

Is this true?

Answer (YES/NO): NO